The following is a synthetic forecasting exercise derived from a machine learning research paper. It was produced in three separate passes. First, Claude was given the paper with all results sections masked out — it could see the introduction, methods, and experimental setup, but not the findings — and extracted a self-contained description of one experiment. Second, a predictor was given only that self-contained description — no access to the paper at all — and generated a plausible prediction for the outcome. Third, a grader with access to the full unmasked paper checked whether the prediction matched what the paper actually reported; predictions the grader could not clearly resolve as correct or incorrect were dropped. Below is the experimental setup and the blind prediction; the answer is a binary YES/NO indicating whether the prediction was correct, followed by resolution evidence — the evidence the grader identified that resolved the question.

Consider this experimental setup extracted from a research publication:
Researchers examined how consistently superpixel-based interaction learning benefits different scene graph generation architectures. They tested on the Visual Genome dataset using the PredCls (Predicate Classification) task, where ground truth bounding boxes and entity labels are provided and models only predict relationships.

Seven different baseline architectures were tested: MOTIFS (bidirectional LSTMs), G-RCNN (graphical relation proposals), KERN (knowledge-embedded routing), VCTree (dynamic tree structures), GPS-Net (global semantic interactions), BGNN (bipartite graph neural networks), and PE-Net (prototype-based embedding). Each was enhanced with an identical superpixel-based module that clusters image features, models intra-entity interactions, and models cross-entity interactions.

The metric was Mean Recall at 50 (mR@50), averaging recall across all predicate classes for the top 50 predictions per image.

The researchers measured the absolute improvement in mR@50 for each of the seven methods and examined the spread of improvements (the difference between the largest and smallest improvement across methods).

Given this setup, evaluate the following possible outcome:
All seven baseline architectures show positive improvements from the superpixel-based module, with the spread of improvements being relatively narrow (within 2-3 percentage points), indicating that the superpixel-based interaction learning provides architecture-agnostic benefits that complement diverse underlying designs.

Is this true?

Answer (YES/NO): YES